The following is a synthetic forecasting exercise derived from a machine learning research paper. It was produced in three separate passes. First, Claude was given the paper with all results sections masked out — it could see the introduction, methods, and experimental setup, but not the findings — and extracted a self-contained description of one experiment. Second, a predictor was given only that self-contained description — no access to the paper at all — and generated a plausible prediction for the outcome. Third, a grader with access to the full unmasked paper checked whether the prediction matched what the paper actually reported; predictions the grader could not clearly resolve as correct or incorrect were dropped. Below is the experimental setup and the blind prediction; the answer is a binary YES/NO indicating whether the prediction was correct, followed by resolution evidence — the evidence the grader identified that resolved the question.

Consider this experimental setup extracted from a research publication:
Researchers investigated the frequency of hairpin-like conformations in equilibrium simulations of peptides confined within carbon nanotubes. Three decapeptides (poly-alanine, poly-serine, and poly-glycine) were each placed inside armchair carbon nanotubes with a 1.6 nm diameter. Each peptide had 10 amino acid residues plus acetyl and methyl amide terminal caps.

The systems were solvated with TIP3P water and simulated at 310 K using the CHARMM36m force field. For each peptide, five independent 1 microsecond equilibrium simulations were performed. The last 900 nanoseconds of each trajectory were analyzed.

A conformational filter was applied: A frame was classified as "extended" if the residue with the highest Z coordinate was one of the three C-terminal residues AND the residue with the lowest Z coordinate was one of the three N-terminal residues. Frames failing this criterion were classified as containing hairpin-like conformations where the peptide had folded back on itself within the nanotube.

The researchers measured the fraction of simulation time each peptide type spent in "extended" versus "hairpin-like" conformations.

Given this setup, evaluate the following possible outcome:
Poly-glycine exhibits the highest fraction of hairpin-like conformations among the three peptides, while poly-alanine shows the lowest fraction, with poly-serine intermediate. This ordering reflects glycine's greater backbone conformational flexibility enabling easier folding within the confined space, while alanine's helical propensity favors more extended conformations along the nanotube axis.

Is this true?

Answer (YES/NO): NO